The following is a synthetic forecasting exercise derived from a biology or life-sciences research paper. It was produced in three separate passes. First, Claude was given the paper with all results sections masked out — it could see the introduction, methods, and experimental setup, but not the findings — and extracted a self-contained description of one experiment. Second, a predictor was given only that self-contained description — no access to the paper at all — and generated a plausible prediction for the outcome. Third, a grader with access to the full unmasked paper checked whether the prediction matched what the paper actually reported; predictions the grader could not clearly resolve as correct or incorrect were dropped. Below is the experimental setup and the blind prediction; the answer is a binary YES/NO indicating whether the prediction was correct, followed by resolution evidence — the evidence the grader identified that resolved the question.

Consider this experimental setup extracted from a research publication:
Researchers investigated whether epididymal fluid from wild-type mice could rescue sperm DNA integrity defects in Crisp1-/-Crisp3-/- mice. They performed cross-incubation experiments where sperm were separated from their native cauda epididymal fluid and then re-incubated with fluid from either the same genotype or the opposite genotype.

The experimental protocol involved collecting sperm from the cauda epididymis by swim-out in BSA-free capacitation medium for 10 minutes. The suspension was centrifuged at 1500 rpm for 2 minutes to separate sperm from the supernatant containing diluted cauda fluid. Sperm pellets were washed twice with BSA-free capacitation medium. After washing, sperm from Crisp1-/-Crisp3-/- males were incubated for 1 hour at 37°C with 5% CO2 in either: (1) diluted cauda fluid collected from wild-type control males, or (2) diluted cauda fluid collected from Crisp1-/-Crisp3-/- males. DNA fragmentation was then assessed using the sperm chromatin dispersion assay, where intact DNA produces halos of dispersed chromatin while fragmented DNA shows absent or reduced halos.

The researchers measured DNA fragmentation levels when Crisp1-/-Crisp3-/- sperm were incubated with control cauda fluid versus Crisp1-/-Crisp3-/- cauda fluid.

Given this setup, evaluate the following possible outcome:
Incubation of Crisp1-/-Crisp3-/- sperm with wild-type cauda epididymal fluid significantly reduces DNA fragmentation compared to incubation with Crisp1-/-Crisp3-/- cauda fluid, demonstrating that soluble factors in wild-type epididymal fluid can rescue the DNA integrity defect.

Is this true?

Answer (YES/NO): NO